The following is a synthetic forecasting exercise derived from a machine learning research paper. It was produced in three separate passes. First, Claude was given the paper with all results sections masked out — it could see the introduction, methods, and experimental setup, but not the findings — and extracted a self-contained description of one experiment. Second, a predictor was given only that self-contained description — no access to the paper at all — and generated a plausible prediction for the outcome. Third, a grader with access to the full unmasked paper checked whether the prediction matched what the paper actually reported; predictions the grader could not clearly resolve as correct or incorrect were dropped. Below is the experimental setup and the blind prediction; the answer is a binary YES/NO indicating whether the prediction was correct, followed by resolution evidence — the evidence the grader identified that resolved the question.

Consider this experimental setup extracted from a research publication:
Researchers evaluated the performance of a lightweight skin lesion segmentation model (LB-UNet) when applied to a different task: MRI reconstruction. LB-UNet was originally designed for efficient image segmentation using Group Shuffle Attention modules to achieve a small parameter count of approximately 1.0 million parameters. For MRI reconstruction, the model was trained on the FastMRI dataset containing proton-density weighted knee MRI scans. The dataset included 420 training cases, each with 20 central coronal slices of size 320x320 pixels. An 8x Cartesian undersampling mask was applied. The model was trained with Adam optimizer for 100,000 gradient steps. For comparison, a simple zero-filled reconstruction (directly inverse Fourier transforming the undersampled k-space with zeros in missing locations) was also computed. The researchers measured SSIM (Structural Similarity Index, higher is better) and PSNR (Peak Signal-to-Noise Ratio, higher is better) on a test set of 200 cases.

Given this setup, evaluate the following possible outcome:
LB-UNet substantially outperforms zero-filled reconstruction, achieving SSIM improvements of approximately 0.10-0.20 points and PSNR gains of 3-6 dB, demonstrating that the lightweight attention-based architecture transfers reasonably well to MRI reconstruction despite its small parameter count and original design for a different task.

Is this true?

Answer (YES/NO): NO